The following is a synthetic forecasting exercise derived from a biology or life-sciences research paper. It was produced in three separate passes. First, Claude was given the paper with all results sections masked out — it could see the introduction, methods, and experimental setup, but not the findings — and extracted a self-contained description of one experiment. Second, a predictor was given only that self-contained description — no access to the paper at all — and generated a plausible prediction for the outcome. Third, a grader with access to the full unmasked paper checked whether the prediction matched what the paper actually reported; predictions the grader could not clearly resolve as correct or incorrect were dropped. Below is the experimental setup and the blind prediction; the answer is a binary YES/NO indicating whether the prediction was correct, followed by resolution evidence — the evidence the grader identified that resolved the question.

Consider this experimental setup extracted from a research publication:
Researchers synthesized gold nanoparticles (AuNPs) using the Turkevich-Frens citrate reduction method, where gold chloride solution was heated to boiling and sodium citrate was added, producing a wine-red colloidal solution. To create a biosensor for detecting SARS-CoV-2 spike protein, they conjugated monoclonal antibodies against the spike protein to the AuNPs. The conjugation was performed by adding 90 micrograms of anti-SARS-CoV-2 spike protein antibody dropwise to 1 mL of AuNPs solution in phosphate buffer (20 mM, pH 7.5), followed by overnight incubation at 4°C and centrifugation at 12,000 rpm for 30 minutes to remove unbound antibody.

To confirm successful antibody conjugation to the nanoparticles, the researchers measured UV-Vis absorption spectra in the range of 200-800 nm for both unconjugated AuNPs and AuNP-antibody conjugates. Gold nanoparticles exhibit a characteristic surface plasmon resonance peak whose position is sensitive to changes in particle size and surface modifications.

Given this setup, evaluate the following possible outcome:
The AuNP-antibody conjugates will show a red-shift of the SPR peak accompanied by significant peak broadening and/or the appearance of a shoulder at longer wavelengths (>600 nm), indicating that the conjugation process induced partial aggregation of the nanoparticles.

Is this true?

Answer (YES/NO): NO